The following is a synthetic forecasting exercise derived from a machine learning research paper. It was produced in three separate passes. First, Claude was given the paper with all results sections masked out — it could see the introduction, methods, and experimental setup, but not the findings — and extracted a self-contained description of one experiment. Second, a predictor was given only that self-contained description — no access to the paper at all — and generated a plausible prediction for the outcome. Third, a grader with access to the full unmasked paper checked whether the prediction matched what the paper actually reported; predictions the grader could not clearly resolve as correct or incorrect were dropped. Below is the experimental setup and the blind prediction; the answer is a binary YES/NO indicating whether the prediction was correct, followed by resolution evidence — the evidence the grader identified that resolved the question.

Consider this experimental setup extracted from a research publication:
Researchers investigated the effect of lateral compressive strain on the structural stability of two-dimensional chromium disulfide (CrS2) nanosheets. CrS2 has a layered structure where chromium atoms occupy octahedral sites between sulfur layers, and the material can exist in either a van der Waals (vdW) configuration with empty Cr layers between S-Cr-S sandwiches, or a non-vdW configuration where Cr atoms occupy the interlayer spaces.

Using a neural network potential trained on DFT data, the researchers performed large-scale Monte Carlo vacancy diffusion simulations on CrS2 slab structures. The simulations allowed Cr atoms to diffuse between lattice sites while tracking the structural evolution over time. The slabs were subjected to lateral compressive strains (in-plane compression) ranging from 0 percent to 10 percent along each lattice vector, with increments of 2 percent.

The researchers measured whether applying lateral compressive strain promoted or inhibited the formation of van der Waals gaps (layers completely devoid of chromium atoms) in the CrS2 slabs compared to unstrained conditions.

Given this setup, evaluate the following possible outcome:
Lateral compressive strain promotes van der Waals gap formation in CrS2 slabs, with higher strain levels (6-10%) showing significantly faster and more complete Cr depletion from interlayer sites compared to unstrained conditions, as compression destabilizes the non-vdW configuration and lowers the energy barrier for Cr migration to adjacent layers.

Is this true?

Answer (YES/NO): NO